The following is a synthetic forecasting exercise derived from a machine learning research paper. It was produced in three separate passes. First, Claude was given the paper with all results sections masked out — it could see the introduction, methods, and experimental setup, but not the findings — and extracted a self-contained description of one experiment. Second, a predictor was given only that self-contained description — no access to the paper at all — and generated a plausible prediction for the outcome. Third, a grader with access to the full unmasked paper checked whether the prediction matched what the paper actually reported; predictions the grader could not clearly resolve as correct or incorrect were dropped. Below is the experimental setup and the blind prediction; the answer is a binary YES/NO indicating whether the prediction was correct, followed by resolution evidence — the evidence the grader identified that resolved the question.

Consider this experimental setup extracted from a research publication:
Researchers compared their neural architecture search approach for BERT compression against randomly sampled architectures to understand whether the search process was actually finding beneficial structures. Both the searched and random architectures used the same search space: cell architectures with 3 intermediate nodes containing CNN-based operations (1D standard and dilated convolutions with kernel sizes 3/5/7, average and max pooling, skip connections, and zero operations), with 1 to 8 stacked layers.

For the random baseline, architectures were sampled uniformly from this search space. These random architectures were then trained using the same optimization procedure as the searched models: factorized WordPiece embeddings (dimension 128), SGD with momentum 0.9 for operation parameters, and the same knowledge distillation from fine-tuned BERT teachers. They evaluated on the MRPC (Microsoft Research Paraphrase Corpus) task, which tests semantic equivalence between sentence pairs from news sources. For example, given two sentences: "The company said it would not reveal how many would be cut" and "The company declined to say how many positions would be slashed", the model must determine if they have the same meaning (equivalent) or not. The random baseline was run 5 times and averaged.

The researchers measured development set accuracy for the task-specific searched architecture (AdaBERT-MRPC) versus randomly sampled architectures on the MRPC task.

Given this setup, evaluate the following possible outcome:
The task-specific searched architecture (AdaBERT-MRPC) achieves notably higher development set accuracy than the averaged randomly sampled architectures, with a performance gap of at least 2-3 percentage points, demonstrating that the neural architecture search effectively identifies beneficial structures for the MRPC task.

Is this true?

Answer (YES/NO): YES